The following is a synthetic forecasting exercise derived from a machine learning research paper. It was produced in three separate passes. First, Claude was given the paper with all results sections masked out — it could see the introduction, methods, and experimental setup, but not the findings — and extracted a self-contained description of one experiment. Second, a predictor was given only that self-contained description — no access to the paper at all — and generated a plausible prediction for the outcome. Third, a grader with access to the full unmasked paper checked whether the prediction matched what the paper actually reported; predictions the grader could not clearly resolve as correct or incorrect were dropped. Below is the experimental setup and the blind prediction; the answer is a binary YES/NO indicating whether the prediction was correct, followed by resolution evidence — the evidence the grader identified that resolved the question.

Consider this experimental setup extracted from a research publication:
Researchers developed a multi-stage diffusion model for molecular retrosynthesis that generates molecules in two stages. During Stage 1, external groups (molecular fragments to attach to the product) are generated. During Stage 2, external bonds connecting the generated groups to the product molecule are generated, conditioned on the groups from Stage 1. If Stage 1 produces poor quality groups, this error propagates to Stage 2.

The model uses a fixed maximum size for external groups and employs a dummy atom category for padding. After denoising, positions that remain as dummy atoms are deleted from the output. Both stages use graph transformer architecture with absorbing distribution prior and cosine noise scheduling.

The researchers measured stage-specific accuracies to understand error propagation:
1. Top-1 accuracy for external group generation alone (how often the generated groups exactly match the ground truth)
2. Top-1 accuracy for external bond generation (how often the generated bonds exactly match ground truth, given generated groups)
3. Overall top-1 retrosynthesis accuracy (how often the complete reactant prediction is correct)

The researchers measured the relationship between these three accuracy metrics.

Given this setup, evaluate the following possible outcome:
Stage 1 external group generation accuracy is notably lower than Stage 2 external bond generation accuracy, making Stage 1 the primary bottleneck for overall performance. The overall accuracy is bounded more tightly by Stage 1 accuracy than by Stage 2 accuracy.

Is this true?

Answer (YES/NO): YES